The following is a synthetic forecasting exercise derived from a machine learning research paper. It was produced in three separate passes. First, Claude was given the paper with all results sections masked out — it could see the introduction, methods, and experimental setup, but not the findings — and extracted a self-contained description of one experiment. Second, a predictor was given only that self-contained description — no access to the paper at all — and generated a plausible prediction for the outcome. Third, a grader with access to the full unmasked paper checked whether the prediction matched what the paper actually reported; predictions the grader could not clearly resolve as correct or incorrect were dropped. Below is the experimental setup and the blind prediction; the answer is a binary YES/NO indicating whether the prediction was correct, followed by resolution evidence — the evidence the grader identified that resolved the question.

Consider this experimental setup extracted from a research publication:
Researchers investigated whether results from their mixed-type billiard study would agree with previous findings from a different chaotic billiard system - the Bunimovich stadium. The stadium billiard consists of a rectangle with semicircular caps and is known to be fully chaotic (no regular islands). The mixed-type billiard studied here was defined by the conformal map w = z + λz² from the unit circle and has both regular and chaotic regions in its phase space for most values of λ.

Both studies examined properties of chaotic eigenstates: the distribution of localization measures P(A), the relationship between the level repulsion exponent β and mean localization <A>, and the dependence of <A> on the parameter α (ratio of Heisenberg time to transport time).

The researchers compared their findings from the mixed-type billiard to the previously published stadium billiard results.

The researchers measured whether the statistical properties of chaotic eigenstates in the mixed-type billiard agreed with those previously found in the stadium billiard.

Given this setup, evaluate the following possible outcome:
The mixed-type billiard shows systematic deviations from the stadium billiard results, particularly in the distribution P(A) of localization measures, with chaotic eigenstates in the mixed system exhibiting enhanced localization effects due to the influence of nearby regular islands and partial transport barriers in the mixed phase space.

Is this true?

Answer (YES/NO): NO